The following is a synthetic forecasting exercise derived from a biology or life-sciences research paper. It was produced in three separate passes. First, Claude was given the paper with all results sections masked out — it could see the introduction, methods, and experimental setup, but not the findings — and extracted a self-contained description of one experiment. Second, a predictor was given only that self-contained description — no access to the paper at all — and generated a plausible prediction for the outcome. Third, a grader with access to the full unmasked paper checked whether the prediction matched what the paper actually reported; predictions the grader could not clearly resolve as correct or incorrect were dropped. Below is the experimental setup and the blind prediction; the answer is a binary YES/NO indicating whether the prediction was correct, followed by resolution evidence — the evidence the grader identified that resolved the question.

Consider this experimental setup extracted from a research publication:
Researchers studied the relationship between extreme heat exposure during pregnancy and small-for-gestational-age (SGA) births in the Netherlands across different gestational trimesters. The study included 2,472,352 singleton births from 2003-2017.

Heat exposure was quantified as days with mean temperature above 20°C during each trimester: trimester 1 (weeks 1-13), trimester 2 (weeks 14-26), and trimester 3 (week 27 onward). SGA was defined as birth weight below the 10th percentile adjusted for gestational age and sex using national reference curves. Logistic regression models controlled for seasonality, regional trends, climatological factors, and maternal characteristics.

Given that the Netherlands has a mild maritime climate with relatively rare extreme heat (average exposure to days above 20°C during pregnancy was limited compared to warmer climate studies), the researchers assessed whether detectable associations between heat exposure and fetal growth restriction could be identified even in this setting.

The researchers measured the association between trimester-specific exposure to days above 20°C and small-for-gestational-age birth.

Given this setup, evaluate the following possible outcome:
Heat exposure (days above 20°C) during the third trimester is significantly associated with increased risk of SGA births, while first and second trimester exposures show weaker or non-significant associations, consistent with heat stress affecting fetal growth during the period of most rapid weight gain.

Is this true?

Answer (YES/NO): NO